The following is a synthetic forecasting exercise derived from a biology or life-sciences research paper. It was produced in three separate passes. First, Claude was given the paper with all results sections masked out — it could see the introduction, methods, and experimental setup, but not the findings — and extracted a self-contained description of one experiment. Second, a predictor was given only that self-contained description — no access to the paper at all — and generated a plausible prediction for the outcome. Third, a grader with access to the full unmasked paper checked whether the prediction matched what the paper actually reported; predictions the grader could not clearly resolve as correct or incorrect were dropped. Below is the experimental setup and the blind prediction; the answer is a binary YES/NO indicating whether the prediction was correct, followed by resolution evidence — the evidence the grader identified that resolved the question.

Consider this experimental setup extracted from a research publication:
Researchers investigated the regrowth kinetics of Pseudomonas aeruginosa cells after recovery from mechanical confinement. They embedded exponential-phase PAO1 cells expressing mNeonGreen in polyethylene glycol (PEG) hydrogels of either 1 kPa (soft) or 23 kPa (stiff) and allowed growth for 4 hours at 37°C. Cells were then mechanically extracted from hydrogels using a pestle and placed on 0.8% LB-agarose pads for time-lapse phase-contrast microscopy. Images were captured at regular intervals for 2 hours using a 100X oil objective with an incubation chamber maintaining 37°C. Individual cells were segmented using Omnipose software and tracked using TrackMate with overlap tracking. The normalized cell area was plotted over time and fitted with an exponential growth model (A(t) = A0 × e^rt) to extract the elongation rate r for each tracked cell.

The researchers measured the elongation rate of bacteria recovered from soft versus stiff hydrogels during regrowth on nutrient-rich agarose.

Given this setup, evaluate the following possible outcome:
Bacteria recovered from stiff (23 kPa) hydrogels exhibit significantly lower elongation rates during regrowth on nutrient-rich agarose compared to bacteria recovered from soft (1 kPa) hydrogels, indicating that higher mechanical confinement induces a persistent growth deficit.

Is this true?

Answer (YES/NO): NO